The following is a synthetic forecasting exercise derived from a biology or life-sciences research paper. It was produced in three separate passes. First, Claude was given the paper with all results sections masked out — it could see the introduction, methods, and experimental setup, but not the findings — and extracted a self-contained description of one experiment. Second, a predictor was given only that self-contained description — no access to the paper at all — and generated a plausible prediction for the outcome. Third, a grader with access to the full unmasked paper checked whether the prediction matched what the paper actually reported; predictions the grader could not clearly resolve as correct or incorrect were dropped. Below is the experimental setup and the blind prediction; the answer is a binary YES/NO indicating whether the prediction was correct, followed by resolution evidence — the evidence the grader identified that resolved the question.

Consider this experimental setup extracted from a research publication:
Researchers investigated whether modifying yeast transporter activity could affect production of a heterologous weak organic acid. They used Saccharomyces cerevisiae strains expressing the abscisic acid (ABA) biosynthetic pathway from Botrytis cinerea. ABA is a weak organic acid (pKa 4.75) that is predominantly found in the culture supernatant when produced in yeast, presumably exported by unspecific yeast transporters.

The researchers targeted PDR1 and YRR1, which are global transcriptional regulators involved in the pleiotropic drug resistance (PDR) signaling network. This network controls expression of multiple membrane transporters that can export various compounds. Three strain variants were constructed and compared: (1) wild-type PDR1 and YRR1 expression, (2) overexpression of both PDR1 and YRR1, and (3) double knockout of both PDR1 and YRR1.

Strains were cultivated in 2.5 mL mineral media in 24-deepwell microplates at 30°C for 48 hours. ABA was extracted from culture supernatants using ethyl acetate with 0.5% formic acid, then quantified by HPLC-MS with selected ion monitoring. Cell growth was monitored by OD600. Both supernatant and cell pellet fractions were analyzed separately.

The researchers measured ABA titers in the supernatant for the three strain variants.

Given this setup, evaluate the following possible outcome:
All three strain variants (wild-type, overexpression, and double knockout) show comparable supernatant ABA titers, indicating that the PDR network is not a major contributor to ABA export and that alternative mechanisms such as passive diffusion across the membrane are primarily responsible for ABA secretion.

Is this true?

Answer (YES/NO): NO